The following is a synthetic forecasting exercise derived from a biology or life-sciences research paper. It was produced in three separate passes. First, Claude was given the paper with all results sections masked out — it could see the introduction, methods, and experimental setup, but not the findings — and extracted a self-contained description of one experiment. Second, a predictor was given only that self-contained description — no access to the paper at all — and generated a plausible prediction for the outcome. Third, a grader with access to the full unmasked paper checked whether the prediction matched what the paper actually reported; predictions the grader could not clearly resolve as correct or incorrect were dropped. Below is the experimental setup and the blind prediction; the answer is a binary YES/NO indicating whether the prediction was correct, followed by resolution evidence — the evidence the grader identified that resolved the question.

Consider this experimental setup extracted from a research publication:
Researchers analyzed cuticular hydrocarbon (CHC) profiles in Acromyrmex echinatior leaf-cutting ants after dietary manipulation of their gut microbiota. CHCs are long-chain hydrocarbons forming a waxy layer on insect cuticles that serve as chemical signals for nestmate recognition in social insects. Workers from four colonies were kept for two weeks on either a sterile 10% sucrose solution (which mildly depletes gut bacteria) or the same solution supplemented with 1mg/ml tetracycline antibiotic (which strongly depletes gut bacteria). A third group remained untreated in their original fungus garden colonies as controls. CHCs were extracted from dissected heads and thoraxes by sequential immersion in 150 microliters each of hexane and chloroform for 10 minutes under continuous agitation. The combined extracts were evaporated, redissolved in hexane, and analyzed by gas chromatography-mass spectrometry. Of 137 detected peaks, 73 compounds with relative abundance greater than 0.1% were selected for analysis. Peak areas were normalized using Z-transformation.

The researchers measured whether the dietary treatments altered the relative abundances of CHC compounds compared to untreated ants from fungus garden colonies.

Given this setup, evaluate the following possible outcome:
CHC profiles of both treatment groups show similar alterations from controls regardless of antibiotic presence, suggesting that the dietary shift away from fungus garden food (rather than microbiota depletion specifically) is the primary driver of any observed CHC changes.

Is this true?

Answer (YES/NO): NO